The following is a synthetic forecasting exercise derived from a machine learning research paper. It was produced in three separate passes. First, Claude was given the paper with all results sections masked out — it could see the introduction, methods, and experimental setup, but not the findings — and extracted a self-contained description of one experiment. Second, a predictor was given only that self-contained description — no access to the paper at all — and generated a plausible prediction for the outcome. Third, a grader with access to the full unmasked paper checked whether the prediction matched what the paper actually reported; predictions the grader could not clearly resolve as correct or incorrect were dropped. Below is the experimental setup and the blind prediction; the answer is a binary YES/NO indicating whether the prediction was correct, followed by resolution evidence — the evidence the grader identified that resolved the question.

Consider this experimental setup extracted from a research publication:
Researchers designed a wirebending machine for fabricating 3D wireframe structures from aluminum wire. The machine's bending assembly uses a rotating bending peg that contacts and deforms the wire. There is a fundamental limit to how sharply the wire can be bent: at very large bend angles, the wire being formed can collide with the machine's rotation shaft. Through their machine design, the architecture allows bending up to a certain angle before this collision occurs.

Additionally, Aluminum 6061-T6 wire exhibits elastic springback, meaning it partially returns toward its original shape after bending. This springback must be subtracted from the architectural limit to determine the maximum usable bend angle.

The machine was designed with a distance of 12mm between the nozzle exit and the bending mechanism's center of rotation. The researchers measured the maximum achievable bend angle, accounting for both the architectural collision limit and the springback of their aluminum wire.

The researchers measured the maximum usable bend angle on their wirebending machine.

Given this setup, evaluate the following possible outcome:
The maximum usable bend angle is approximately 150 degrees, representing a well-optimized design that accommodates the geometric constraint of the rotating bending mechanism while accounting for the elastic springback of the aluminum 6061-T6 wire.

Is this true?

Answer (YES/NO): NO